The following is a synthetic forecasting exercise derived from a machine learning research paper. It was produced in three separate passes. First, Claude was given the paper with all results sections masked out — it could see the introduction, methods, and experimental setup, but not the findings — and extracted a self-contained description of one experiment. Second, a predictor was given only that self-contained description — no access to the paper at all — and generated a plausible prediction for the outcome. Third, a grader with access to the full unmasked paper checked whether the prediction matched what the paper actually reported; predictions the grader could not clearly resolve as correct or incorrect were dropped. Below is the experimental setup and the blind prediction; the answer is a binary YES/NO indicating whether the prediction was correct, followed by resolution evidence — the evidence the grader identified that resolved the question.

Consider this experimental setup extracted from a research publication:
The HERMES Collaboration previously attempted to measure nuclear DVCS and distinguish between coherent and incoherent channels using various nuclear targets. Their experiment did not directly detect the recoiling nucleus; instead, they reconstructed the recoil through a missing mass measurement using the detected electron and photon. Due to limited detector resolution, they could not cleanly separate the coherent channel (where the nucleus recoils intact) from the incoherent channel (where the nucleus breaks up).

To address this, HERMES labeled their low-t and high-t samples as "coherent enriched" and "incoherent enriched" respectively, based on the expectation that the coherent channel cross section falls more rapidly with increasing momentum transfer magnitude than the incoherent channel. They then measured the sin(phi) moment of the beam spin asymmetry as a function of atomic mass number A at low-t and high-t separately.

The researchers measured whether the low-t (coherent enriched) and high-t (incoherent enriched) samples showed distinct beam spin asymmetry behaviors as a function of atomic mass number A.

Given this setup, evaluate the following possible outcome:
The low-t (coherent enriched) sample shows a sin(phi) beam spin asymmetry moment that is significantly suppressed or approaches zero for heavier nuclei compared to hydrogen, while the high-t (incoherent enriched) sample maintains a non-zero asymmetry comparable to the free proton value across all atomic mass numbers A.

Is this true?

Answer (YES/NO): NO